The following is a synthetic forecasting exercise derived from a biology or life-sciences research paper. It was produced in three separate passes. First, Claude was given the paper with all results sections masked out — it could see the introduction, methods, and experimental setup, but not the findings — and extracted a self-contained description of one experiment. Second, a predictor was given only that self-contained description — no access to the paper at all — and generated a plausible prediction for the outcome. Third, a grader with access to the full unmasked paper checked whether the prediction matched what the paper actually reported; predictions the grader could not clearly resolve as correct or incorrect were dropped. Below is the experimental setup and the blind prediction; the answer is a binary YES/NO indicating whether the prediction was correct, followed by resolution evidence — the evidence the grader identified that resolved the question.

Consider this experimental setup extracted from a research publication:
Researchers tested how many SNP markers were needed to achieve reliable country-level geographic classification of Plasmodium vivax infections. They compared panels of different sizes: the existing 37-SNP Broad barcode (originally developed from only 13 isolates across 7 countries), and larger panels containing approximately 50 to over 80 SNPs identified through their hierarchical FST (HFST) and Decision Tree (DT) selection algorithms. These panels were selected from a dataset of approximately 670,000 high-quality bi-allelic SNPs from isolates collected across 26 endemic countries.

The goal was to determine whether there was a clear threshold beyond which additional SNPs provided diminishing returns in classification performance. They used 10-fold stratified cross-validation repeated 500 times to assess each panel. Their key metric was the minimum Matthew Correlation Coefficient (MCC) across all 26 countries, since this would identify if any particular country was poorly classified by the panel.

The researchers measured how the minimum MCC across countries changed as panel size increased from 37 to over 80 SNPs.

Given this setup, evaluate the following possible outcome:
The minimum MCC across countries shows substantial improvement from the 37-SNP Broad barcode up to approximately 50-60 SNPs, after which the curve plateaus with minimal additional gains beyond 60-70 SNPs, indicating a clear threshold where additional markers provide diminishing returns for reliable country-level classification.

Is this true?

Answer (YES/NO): NO